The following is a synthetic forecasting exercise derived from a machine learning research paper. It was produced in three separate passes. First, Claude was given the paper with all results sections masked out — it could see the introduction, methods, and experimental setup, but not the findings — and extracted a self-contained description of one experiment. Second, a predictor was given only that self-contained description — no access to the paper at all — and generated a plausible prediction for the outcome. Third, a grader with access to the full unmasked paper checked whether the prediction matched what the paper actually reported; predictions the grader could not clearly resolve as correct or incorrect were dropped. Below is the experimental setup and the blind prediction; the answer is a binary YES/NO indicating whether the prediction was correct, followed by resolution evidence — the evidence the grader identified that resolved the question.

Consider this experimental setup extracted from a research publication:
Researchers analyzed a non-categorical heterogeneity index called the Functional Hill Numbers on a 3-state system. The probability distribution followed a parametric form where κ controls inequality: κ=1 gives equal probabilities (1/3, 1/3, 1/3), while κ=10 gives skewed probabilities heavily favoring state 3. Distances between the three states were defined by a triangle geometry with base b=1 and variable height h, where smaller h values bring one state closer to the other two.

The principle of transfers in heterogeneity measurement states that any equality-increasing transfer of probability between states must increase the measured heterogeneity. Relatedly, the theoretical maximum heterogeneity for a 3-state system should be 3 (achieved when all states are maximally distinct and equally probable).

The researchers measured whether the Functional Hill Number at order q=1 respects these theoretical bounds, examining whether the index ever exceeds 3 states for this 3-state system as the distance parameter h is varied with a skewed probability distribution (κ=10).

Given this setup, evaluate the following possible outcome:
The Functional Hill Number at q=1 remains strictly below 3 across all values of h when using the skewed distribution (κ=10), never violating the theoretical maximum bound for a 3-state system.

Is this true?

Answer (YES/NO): NO